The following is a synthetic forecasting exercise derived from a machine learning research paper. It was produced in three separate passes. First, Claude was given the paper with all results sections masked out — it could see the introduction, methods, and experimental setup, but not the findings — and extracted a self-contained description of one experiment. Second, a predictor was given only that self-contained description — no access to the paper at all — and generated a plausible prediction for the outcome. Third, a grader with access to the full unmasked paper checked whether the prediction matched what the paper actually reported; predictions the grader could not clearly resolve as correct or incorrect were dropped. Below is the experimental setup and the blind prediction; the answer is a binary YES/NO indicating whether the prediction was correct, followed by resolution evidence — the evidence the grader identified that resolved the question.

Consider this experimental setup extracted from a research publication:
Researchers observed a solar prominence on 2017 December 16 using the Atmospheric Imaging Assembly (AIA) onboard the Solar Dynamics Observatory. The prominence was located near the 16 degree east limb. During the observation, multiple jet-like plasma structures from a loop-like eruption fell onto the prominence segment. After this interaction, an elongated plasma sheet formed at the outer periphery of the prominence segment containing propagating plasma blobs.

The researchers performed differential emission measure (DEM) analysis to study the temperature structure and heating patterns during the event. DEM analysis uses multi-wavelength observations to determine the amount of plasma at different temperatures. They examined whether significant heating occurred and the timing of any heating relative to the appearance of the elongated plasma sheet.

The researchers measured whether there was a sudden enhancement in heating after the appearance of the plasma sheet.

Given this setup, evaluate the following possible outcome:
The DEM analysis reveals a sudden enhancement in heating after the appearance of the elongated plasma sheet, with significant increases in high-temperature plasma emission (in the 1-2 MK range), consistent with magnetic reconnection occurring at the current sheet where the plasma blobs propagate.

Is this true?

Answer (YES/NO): NO